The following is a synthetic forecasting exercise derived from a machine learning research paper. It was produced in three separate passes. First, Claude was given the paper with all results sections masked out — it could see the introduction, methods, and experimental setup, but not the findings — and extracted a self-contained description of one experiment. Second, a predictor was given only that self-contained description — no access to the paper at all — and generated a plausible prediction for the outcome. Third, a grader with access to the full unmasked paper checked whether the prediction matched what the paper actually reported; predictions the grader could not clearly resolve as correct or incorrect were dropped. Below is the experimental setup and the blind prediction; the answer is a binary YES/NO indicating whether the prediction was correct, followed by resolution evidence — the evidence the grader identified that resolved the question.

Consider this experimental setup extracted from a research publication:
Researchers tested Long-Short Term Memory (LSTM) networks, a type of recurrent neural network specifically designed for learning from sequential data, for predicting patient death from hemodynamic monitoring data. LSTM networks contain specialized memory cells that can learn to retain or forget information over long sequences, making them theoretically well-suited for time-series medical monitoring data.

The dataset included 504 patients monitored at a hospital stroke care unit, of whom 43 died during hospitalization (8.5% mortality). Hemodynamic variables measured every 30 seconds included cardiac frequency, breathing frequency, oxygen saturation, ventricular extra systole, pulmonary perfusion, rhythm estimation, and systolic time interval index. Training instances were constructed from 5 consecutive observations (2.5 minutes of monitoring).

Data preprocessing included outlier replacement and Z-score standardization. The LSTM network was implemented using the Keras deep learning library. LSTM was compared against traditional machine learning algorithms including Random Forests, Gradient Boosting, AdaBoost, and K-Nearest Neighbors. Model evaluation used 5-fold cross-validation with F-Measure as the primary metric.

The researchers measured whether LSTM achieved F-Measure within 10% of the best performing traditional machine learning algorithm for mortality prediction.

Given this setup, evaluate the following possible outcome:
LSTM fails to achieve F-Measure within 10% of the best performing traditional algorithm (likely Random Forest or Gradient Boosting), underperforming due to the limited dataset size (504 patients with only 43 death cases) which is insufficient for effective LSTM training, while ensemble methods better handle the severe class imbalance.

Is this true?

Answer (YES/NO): YES